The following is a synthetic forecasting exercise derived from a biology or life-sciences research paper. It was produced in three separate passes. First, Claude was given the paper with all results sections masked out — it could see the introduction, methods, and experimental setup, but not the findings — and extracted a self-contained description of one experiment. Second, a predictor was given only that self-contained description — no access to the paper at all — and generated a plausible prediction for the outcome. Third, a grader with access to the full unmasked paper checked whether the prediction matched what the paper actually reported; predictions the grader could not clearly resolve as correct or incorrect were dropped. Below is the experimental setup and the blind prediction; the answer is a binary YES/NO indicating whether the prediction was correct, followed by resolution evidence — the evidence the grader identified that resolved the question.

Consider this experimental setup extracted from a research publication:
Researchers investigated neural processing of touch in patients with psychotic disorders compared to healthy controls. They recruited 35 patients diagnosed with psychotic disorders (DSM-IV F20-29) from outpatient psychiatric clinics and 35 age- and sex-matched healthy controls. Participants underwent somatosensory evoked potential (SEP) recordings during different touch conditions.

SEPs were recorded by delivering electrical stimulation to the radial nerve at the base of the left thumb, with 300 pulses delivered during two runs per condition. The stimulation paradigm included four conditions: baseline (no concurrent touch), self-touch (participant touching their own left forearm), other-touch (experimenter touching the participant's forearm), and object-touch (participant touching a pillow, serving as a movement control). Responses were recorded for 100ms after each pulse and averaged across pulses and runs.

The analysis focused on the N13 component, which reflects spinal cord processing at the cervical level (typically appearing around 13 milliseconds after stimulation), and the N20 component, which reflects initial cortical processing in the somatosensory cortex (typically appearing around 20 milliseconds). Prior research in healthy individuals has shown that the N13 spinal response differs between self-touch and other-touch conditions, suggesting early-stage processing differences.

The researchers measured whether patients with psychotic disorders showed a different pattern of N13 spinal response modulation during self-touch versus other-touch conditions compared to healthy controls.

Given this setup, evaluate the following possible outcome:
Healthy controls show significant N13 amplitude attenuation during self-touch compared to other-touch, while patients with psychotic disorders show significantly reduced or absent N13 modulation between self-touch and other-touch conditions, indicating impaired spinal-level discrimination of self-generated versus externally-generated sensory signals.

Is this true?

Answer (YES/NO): NO